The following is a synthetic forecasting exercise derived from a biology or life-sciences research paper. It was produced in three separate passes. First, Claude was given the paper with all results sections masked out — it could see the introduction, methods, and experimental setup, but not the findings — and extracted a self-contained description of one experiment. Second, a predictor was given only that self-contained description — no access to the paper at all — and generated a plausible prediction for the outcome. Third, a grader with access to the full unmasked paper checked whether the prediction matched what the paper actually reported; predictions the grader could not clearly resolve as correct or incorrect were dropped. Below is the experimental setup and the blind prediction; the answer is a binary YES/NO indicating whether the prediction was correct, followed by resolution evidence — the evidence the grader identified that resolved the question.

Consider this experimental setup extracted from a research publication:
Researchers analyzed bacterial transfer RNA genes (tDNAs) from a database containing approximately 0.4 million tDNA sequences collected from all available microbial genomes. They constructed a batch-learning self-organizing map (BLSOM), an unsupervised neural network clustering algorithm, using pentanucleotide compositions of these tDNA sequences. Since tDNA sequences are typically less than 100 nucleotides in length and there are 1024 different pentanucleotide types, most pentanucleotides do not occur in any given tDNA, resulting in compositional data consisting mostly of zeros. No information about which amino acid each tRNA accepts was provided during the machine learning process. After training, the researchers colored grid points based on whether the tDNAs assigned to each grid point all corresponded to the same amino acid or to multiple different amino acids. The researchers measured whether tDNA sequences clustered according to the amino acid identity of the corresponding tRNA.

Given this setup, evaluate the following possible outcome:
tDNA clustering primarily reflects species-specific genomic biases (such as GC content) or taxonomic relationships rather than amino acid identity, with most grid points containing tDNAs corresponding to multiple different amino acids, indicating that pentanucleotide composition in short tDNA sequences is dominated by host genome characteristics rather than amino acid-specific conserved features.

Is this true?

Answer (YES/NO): NO